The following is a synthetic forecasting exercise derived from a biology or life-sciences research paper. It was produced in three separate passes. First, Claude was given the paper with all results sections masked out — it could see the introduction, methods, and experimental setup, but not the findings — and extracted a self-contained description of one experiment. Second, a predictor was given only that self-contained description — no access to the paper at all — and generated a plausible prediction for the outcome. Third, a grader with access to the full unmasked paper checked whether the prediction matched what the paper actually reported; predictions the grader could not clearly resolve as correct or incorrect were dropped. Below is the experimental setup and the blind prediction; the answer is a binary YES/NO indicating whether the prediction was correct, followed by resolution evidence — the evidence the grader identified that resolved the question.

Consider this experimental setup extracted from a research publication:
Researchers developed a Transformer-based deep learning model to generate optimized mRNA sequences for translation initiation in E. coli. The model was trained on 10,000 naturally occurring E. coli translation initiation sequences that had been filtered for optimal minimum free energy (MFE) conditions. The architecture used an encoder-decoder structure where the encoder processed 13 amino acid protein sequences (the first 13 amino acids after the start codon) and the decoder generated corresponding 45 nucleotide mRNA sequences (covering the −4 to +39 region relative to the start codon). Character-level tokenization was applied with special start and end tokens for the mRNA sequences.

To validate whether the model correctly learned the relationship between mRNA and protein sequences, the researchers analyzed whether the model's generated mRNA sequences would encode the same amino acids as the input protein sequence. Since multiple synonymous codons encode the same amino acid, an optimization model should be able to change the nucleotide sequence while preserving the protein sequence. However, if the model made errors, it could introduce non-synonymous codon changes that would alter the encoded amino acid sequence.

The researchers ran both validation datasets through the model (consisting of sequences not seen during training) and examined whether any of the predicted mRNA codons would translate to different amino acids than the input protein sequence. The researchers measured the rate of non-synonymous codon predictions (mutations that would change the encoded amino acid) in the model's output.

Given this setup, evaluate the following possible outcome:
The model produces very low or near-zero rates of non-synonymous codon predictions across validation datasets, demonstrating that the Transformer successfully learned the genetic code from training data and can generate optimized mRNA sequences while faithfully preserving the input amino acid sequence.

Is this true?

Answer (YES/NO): YES